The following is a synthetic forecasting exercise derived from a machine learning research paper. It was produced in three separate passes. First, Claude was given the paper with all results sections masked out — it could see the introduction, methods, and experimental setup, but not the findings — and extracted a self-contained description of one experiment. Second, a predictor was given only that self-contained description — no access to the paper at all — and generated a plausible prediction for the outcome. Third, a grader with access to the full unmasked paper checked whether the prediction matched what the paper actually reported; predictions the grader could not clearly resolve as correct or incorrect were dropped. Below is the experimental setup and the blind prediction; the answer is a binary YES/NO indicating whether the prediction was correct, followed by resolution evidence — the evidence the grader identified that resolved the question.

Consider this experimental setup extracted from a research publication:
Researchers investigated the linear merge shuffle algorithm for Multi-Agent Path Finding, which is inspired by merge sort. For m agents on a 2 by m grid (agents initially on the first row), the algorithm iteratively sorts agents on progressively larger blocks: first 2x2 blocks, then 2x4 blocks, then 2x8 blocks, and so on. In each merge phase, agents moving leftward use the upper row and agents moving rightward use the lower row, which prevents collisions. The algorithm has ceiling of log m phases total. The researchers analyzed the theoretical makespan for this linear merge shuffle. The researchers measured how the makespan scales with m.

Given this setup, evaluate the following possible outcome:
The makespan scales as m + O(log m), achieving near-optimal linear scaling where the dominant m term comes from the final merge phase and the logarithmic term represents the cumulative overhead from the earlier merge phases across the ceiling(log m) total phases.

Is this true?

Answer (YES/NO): YES